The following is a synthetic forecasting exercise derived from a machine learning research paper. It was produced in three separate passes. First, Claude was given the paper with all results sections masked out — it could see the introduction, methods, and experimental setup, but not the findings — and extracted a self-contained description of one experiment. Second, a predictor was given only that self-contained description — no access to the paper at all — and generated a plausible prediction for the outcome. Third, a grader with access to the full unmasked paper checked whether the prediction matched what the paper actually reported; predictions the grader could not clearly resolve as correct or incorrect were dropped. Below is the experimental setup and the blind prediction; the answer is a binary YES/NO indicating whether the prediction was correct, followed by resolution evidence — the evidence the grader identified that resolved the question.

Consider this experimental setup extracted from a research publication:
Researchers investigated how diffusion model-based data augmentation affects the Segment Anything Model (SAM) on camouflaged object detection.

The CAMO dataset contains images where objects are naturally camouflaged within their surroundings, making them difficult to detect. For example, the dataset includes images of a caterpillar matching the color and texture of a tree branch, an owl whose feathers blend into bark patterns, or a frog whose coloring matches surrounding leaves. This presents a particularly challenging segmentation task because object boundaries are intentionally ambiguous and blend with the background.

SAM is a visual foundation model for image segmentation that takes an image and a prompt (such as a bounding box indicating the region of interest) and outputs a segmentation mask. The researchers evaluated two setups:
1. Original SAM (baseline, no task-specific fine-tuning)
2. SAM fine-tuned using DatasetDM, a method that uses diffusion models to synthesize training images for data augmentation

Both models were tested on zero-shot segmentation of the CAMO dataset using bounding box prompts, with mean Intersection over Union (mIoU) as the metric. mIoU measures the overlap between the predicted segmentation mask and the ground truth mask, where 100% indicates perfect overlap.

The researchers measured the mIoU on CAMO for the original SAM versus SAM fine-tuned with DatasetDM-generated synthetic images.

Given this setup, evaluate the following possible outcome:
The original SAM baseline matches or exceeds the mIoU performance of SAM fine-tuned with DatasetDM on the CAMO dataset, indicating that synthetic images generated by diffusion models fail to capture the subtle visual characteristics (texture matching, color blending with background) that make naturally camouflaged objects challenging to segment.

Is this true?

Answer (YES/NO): YES